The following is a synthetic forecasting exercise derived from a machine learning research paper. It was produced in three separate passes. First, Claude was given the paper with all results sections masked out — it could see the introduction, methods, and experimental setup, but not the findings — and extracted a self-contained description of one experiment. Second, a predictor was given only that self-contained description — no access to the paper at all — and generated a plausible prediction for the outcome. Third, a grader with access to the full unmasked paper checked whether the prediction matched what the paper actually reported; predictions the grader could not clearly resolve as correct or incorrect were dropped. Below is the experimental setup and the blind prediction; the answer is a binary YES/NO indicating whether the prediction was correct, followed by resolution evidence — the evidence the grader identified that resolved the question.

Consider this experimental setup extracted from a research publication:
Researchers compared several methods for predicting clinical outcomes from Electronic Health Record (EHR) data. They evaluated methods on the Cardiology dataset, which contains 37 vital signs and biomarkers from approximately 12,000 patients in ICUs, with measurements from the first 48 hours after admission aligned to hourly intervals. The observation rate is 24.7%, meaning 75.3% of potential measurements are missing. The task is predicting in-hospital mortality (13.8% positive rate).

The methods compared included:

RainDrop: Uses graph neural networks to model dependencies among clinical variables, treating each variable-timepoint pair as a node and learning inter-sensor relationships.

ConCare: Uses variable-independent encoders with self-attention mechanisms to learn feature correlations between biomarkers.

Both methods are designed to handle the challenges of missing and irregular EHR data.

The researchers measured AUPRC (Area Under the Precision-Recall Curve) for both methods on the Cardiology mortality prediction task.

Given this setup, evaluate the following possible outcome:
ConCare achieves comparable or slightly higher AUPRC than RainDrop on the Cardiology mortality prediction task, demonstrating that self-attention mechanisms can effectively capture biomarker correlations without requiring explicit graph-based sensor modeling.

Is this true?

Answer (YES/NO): NO